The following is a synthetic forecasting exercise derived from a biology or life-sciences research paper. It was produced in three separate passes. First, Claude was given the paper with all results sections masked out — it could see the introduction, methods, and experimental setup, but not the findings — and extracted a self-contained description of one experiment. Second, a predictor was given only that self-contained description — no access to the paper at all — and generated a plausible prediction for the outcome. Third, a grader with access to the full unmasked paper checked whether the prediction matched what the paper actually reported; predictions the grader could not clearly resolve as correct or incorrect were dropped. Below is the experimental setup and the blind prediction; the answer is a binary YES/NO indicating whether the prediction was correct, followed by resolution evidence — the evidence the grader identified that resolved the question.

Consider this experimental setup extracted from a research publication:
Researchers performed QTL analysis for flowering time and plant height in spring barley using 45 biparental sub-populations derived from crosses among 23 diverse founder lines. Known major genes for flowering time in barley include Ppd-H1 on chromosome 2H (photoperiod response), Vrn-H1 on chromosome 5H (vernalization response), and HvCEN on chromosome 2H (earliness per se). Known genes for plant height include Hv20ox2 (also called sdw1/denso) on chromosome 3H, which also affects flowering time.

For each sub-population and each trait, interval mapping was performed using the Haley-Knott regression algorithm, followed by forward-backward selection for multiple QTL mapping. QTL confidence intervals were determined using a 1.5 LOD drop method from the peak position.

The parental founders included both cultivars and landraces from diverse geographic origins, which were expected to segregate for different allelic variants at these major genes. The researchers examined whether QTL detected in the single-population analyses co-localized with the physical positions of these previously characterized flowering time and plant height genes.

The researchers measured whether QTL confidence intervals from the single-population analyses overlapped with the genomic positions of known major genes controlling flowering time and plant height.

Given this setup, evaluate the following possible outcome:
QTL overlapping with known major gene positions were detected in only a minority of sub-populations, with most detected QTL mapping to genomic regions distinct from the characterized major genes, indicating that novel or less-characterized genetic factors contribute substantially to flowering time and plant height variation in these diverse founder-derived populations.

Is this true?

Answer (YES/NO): NO